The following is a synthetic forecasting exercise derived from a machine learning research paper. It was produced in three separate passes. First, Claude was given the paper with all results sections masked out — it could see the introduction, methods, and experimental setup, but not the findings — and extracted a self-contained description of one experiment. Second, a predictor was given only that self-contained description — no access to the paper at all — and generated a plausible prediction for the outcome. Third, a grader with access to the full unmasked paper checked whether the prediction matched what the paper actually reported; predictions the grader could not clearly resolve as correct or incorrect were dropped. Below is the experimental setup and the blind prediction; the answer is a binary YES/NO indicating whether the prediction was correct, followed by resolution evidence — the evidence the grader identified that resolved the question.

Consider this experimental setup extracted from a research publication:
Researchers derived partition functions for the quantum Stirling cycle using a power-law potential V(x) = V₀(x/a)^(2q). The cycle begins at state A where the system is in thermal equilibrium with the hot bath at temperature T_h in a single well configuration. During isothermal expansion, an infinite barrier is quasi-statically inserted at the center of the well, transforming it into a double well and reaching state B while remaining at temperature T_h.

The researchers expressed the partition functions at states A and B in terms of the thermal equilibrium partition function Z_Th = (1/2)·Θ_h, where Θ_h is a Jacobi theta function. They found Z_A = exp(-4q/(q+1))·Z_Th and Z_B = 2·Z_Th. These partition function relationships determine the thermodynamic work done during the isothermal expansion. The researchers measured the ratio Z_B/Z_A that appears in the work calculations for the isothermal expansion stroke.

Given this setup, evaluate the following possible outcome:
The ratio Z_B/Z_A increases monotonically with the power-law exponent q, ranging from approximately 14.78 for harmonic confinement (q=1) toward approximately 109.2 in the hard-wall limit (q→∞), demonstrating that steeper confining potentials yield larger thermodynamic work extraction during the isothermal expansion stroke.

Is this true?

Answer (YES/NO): YES